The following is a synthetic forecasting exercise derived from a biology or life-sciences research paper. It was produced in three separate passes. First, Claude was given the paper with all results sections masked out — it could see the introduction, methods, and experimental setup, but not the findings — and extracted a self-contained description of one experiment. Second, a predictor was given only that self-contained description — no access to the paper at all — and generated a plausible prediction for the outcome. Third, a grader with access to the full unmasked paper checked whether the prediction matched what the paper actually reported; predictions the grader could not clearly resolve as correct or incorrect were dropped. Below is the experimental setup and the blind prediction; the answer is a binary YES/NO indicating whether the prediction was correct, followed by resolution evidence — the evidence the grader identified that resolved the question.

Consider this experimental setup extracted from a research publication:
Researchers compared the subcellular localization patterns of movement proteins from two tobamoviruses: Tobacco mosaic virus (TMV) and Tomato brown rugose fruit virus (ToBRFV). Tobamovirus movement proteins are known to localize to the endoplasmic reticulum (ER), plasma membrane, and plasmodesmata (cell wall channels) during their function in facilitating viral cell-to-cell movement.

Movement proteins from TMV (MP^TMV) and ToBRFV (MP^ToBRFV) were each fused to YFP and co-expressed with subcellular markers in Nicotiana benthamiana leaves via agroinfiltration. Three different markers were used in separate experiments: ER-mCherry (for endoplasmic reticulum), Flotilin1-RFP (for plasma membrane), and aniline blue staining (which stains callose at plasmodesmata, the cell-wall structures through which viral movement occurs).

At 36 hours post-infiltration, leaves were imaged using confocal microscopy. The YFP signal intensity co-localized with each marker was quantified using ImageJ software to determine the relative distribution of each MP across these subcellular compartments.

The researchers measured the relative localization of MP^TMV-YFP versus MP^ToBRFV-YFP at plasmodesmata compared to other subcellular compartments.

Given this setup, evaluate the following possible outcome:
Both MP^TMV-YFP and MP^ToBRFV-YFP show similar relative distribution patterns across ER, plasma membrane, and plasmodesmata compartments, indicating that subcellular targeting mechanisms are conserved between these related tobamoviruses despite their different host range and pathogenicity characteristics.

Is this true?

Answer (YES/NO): NO